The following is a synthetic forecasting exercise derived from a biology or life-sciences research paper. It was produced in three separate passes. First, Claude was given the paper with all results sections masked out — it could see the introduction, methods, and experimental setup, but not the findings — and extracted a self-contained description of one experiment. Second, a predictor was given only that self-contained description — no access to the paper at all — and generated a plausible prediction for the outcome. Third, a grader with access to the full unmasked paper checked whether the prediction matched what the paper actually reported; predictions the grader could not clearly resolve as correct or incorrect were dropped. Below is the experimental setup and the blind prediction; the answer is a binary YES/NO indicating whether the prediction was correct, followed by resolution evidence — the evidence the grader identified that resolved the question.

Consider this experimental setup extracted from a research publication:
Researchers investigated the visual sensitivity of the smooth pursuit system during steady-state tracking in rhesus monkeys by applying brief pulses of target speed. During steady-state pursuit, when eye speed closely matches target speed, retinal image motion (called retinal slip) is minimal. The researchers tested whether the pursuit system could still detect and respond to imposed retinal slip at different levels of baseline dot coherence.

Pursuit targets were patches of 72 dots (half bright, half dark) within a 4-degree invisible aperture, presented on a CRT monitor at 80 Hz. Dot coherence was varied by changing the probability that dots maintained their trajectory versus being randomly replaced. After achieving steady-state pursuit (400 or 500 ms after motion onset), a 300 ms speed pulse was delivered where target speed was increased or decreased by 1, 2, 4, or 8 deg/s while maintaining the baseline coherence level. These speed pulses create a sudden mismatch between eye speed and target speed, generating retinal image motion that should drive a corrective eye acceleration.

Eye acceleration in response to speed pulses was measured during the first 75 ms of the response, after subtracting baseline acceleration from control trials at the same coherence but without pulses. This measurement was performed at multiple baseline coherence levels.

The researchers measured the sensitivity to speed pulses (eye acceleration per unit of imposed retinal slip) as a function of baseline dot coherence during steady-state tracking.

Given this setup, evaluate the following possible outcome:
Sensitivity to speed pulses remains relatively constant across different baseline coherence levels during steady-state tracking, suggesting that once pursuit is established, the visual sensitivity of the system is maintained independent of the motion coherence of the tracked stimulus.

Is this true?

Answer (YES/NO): NO